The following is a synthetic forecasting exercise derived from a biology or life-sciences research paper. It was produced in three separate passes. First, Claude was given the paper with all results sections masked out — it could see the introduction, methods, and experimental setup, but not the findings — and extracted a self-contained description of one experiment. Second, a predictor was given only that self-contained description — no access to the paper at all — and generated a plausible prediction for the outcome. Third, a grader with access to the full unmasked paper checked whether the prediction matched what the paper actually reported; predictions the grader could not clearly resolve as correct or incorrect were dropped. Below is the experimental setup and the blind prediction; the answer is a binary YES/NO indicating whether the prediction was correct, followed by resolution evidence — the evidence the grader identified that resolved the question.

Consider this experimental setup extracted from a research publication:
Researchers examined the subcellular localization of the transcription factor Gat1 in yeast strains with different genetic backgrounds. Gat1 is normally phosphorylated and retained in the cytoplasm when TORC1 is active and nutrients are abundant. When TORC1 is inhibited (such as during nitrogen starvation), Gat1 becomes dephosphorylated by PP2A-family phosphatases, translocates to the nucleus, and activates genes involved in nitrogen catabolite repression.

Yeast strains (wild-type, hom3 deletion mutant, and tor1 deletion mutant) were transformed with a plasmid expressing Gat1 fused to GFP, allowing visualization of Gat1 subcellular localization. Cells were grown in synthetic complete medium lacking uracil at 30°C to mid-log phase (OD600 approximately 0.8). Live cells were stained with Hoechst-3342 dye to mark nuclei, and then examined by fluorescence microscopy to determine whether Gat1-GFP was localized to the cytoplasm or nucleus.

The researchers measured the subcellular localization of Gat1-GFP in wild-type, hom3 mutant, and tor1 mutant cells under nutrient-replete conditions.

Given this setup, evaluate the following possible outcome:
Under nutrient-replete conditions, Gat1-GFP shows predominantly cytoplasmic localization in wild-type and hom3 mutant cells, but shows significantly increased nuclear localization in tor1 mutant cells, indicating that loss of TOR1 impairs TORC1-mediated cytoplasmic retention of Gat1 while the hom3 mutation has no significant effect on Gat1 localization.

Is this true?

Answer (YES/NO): NO